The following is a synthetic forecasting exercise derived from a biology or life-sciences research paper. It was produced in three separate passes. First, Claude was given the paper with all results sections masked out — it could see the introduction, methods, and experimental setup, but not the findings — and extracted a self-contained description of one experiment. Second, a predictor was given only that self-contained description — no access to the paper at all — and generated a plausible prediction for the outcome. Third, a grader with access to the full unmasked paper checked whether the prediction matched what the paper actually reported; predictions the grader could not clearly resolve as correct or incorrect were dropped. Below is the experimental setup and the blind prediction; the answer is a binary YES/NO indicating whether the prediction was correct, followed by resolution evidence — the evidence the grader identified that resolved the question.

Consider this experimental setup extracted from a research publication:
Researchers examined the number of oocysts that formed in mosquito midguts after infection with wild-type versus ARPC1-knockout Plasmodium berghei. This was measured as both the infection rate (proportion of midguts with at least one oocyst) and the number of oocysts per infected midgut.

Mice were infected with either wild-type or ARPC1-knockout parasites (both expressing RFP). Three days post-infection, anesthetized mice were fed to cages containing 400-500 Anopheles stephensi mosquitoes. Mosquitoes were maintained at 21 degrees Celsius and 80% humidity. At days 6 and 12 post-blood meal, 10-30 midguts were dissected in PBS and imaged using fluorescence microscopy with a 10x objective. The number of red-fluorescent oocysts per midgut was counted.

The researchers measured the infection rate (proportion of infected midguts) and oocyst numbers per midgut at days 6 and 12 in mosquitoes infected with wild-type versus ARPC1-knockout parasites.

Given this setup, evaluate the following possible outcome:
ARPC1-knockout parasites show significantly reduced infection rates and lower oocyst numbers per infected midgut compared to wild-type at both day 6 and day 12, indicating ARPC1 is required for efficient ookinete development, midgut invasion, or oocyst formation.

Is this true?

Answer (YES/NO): NO